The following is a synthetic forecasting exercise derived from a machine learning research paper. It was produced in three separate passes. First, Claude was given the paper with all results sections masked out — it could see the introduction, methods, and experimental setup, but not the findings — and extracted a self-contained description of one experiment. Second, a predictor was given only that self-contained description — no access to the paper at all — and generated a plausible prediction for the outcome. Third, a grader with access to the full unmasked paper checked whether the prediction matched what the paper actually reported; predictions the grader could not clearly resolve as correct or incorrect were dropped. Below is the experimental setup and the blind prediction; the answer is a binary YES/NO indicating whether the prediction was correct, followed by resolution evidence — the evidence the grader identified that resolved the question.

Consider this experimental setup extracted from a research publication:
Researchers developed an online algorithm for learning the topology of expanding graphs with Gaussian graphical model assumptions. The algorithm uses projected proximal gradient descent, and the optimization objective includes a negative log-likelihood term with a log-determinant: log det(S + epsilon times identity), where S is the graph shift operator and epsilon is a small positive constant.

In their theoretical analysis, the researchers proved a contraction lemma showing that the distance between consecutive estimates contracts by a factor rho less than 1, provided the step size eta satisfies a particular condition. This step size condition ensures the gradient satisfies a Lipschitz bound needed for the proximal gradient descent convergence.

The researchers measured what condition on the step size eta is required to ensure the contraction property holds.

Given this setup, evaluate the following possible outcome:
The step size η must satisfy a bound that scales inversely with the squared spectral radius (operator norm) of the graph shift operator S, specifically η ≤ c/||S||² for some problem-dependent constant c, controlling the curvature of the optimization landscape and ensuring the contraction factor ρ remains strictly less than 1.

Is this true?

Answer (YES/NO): NO